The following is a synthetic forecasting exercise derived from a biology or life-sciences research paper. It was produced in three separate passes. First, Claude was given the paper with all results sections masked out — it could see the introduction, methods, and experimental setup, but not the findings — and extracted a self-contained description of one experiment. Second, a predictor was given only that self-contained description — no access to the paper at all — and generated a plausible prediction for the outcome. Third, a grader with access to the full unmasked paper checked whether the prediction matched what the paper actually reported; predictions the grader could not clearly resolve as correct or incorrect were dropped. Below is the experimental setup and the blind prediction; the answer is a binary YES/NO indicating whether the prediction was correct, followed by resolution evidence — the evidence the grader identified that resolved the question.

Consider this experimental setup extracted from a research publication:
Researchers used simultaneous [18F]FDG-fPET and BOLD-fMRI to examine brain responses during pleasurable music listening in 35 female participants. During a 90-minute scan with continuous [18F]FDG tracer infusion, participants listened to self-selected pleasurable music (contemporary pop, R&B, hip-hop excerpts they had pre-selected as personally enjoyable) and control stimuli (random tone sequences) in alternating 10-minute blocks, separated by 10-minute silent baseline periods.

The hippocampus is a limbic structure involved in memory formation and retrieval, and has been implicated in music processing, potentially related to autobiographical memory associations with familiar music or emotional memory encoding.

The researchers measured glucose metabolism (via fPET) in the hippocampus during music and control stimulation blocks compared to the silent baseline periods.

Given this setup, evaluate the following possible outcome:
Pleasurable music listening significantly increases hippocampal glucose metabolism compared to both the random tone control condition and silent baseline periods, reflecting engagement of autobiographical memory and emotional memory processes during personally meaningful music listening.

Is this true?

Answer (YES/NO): NO